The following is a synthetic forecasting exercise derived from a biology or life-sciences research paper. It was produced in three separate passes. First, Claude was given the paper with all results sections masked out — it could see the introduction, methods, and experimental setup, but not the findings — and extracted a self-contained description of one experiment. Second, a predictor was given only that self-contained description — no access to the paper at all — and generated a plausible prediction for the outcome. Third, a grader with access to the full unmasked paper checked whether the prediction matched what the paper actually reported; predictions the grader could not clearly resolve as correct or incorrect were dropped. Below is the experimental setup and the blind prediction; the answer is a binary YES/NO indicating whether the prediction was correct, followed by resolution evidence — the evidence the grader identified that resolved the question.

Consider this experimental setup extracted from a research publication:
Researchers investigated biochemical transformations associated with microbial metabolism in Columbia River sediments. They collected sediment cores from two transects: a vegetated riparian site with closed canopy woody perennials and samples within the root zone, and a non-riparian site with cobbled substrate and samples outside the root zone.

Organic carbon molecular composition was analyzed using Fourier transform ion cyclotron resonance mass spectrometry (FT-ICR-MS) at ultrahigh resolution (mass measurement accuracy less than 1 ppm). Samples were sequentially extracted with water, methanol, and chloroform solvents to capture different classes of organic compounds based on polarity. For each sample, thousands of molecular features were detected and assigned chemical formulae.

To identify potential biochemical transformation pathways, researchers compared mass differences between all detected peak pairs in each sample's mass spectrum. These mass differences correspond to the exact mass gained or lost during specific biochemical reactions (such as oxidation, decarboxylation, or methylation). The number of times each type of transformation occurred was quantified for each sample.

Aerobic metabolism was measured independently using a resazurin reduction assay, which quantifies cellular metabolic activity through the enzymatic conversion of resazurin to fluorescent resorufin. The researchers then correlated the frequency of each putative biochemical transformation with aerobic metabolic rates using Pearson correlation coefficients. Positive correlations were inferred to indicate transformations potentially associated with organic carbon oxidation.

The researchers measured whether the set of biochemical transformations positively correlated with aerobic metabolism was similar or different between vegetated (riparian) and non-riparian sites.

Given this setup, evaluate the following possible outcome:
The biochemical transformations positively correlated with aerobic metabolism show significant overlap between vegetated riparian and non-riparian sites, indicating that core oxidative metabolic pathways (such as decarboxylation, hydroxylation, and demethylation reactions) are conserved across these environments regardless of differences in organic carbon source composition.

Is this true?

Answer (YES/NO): NO